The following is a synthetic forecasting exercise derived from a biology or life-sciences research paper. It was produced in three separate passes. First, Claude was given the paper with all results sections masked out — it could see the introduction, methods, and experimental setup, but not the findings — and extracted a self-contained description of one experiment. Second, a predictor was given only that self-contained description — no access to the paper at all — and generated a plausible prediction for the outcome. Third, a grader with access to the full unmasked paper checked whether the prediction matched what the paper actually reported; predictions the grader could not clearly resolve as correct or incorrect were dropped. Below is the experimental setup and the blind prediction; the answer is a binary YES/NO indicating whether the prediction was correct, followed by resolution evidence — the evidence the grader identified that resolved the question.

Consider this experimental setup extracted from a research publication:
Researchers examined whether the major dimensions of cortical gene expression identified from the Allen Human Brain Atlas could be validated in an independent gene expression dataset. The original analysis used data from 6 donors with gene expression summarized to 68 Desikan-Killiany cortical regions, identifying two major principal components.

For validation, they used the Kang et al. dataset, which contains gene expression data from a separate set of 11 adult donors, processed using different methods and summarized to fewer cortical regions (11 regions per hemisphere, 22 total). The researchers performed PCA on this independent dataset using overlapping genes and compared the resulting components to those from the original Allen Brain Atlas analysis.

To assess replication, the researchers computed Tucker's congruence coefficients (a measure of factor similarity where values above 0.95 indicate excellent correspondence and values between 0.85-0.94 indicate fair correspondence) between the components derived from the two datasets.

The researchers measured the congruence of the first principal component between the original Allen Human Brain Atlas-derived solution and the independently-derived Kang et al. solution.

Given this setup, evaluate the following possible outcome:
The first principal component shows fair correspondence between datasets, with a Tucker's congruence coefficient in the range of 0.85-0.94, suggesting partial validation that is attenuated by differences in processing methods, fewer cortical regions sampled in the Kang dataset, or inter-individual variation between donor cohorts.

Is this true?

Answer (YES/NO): NO